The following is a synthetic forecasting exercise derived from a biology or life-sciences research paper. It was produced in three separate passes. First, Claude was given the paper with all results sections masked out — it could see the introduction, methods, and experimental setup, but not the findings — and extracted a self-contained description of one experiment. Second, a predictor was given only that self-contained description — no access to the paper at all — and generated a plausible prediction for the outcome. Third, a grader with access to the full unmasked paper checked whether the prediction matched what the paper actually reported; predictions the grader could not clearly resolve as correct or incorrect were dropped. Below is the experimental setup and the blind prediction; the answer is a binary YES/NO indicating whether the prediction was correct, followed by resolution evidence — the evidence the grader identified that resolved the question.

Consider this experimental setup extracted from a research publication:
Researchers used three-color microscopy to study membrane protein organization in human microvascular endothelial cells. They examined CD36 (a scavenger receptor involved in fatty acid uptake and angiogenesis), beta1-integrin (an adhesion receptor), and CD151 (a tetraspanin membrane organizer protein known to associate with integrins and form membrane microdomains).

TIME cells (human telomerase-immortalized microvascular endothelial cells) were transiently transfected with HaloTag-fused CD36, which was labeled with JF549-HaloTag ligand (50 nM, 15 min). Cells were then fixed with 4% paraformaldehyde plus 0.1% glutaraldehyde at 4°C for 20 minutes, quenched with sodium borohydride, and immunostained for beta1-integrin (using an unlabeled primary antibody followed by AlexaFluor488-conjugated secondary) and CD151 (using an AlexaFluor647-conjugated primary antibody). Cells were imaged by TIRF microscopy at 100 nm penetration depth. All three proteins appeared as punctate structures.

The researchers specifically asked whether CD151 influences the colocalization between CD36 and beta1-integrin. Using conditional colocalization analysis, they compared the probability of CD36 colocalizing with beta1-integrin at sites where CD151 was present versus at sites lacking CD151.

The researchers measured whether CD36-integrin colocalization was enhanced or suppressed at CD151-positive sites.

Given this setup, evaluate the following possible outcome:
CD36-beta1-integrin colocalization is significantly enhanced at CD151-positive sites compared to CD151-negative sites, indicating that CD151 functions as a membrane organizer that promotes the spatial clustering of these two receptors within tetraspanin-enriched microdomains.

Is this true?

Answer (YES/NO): NO